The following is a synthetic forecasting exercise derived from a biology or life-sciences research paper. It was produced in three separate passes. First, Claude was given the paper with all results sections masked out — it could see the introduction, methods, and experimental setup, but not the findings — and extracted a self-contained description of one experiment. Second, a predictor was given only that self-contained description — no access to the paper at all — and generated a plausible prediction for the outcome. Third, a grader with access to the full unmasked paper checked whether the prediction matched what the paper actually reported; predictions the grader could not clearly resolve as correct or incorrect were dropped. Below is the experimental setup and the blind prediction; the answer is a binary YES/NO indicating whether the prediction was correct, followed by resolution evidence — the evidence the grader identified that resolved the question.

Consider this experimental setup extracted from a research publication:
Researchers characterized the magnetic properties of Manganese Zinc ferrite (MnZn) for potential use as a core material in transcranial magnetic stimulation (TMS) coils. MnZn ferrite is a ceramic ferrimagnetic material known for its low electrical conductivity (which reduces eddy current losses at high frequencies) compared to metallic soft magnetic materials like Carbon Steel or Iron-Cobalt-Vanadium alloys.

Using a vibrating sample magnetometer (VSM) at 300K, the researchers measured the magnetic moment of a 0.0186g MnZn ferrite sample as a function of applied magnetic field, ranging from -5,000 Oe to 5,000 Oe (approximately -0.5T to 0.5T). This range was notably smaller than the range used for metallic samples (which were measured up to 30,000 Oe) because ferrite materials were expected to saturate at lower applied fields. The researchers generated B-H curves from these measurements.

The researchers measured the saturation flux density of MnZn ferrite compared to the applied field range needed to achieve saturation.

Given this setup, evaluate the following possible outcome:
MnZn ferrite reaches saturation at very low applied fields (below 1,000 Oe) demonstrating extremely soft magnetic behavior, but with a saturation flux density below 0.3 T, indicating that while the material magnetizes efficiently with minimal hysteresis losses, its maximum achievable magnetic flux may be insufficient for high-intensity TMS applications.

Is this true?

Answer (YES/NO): NO